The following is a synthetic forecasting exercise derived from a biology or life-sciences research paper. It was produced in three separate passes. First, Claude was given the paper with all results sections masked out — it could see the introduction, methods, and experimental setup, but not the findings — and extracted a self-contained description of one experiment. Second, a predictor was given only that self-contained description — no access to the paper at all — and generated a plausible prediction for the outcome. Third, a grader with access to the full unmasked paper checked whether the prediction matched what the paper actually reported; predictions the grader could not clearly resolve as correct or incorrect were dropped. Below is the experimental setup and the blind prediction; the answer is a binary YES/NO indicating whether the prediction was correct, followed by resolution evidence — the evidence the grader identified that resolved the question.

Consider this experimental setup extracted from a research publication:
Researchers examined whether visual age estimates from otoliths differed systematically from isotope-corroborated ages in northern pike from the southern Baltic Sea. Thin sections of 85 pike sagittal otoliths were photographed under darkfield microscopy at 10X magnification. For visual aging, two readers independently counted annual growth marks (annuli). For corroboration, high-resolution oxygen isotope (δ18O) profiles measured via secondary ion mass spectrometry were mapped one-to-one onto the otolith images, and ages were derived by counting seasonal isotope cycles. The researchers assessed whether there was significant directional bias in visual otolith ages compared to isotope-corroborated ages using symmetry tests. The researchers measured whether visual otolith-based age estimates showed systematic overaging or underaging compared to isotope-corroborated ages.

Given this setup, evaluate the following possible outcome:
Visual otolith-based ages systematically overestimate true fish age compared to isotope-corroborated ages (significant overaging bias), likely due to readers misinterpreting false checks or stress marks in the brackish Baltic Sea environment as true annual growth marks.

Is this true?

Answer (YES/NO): NO